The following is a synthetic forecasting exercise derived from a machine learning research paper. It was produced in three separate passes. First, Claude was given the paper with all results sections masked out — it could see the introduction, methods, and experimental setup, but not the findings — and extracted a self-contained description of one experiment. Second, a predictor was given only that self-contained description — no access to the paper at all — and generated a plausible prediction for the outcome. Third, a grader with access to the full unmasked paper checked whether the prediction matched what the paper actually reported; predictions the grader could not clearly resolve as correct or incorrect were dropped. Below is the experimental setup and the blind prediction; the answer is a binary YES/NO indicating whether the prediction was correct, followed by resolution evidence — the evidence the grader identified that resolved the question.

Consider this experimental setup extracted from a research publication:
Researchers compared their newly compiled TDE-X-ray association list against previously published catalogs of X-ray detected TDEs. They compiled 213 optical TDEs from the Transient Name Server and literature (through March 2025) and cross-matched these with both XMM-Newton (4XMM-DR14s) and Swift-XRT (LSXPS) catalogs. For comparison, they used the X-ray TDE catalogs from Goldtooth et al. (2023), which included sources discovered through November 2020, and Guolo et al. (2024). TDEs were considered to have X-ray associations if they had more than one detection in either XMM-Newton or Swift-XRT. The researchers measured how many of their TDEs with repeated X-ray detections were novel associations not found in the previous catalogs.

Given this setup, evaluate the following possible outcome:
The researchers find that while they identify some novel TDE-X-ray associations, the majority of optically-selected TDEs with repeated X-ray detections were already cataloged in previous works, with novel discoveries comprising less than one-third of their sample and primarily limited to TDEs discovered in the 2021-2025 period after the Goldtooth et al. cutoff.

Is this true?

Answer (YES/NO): NO